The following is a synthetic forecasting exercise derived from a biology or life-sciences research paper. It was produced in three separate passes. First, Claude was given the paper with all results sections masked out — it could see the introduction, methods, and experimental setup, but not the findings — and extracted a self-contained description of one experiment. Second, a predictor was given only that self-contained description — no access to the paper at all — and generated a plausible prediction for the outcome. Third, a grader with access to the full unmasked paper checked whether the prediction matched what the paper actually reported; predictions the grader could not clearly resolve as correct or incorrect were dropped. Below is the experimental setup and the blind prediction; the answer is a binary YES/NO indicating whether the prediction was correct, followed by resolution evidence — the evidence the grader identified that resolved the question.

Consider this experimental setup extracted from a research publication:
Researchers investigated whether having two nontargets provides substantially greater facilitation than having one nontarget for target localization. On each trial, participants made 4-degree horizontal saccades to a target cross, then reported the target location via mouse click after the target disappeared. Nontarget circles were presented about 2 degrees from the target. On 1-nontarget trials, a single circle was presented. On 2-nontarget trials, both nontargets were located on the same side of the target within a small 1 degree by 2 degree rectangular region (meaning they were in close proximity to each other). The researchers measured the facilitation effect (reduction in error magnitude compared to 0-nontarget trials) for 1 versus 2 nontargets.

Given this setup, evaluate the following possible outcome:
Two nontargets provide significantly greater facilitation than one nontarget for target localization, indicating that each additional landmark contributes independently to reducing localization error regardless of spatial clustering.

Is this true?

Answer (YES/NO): NO